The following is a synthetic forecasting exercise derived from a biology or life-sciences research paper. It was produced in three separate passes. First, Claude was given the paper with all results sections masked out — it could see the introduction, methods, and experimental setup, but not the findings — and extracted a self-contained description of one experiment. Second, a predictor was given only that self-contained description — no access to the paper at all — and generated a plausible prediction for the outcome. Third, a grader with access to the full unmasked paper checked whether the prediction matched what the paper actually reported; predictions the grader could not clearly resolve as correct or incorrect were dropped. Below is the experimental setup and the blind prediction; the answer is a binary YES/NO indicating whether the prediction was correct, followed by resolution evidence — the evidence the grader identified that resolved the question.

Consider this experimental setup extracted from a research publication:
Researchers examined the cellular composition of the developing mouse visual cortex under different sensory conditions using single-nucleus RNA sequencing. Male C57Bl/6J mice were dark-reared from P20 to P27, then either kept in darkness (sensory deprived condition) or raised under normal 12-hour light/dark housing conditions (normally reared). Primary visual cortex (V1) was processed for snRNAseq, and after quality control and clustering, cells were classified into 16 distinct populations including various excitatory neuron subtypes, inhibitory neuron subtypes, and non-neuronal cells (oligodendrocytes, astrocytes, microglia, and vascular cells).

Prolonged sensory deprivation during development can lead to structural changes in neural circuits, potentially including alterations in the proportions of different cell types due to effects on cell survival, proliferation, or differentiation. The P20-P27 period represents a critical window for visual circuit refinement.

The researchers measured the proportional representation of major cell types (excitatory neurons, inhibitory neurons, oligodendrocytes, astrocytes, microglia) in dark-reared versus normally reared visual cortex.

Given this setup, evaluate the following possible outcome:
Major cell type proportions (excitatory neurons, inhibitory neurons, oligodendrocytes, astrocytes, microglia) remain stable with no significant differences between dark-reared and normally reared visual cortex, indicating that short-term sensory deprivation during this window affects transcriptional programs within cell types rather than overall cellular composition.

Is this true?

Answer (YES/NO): YES